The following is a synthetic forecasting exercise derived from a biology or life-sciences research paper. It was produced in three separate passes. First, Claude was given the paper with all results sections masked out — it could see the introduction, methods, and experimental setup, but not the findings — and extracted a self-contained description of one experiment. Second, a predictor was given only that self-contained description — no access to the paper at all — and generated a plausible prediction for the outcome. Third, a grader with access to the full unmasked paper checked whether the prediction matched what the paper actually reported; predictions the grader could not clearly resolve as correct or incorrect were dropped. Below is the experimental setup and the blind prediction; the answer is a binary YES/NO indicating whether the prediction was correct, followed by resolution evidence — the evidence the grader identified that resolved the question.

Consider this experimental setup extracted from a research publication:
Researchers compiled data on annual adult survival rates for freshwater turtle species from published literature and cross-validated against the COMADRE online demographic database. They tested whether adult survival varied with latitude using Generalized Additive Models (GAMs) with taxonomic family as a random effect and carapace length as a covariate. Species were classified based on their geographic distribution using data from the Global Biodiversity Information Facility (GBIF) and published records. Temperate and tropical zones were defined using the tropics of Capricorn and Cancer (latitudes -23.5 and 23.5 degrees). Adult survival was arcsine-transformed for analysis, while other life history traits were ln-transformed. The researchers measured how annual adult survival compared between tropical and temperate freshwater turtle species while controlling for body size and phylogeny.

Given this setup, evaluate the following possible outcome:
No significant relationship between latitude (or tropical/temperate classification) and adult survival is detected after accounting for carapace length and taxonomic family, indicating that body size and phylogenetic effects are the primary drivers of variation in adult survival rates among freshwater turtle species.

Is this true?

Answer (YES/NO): NO